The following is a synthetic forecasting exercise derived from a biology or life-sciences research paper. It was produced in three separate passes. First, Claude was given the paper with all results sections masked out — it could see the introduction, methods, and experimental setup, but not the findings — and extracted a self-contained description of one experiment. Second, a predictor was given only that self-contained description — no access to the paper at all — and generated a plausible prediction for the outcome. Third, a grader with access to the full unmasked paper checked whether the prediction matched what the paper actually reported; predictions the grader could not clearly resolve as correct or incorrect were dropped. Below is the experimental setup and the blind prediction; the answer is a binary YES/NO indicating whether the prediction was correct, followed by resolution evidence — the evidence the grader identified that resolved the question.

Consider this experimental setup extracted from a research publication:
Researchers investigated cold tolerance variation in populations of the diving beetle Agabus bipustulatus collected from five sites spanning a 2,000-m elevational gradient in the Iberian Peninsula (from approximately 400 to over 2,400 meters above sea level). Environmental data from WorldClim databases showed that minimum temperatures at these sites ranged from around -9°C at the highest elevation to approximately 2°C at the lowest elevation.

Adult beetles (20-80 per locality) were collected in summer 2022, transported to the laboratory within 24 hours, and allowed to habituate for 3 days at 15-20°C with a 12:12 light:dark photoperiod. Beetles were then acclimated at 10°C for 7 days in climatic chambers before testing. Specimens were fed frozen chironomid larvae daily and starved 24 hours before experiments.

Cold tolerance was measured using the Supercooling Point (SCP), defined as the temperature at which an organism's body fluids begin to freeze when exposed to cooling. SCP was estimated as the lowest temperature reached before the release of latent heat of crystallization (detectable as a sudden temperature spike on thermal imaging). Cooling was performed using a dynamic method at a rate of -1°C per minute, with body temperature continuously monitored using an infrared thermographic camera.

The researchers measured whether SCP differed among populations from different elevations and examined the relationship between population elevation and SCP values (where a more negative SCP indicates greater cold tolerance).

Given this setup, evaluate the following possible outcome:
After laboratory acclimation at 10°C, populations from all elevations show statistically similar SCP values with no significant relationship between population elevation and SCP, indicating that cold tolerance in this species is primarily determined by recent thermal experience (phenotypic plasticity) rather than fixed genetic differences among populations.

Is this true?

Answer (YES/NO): NO